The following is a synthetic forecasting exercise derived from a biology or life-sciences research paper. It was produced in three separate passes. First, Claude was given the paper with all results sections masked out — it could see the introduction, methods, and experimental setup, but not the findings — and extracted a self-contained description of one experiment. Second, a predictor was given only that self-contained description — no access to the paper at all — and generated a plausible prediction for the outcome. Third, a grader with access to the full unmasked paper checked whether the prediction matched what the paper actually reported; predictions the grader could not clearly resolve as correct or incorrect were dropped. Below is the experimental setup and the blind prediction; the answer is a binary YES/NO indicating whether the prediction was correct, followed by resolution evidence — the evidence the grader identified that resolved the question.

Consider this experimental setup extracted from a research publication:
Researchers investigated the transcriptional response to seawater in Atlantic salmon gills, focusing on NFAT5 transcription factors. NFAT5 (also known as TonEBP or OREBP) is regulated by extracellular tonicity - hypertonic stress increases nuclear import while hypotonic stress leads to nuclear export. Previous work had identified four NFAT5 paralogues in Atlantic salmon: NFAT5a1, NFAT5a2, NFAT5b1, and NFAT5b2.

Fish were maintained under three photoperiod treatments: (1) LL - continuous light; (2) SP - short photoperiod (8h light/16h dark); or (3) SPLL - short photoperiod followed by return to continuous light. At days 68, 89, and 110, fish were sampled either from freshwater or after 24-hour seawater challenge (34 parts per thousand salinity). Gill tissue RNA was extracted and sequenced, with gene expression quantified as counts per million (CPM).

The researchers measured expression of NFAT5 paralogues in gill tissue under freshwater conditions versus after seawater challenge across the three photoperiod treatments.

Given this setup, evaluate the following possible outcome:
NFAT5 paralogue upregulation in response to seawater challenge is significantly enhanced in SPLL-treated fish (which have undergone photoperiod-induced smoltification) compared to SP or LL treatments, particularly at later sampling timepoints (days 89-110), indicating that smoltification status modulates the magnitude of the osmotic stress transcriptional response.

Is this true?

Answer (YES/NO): NO